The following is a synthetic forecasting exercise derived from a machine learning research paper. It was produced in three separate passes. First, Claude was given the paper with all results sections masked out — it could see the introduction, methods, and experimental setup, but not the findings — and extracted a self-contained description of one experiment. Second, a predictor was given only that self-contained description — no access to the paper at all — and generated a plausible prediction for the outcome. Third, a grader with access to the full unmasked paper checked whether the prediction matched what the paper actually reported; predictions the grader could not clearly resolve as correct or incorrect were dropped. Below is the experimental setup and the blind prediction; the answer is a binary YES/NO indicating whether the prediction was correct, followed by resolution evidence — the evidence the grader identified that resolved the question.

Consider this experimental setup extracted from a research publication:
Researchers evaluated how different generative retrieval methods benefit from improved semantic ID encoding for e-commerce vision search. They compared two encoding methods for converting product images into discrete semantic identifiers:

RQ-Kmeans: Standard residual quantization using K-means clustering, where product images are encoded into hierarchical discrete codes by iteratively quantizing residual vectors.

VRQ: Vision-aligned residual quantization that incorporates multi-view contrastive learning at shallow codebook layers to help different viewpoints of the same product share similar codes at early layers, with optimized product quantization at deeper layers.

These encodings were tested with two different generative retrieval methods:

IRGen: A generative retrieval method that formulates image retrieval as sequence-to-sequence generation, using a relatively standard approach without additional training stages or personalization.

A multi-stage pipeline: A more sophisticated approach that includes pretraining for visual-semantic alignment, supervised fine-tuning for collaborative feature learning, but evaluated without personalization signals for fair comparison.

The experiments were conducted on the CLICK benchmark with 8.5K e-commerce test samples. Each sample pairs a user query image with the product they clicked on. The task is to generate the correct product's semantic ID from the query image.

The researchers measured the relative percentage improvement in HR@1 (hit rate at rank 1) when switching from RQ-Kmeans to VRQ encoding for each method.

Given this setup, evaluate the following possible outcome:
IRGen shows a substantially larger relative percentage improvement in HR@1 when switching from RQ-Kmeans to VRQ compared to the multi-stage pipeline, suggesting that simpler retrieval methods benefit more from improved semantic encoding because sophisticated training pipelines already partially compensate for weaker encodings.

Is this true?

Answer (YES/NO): YES